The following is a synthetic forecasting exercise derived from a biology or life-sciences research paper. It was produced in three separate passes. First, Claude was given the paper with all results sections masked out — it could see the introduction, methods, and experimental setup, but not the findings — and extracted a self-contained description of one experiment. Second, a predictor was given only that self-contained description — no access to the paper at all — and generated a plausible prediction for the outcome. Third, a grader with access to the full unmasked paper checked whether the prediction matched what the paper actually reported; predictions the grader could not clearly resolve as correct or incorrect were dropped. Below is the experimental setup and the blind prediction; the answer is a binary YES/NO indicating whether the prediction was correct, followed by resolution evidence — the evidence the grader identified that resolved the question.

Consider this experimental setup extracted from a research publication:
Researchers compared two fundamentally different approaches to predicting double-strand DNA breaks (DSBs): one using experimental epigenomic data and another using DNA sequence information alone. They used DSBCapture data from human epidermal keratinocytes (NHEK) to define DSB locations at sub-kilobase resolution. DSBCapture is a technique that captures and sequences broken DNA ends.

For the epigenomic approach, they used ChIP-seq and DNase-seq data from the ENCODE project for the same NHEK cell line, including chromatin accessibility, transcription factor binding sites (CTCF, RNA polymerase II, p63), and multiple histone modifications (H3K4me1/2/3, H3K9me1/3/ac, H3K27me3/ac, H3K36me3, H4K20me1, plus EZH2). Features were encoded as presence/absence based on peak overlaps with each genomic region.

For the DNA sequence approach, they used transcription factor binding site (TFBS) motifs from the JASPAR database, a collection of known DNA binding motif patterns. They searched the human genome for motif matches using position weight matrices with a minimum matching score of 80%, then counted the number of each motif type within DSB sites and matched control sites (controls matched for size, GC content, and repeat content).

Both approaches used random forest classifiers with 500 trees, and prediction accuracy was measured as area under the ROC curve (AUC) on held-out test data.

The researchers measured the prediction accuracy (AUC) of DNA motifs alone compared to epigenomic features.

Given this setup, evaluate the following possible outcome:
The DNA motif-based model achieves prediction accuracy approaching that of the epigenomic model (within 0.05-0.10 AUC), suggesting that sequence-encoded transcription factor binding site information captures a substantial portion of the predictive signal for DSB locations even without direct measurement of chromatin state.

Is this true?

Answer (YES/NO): NO